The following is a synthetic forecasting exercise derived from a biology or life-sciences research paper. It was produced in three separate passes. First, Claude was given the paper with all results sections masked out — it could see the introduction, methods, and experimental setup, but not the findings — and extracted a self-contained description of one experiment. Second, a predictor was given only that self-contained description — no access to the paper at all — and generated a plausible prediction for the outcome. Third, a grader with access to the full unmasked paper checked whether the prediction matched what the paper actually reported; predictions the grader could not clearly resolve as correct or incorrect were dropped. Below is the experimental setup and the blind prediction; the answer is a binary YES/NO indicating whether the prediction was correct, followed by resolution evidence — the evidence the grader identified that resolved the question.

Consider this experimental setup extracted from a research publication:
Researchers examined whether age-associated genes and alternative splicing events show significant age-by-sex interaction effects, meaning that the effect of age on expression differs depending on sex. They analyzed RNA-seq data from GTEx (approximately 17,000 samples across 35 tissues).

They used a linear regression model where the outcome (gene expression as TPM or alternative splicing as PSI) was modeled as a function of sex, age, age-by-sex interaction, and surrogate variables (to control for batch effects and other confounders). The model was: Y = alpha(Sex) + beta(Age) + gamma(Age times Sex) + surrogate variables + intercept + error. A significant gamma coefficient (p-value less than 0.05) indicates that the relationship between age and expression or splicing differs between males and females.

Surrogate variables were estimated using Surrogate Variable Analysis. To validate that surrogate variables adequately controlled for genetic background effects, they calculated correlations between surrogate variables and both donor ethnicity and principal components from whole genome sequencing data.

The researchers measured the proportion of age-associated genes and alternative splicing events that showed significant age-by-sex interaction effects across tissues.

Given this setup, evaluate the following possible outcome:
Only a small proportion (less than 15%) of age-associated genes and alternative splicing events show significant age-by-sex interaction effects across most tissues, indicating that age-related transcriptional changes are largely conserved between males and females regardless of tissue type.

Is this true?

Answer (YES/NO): NO